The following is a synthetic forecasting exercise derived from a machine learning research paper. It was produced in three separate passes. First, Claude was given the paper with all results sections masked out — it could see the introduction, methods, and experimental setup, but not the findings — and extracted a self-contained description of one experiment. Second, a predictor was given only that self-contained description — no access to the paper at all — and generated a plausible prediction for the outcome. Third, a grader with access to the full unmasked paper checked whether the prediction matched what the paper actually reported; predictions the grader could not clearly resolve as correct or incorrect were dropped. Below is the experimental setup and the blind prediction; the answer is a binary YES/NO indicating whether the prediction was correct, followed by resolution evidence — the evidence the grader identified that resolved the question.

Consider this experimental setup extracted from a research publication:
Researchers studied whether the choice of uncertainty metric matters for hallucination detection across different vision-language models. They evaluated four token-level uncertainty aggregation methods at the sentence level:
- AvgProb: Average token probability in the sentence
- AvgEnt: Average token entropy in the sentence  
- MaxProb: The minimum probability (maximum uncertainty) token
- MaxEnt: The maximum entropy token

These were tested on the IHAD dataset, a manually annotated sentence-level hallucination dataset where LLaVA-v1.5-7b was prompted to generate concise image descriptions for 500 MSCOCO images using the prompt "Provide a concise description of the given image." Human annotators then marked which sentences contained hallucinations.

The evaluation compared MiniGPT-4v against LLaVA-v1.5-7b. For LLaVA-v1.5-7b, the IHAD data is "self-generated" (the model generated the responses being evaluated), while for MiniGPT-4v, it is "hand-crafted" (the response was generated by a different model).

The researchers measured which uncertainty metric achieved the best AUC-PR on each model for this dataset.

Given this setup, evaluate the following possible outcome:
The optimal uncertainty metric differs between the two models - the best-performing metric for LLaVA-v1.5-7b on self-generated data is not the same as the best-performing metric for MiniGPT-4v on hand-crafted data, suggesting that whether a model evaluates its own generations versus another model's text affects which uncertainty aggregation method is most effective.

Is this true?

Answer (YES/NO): NO